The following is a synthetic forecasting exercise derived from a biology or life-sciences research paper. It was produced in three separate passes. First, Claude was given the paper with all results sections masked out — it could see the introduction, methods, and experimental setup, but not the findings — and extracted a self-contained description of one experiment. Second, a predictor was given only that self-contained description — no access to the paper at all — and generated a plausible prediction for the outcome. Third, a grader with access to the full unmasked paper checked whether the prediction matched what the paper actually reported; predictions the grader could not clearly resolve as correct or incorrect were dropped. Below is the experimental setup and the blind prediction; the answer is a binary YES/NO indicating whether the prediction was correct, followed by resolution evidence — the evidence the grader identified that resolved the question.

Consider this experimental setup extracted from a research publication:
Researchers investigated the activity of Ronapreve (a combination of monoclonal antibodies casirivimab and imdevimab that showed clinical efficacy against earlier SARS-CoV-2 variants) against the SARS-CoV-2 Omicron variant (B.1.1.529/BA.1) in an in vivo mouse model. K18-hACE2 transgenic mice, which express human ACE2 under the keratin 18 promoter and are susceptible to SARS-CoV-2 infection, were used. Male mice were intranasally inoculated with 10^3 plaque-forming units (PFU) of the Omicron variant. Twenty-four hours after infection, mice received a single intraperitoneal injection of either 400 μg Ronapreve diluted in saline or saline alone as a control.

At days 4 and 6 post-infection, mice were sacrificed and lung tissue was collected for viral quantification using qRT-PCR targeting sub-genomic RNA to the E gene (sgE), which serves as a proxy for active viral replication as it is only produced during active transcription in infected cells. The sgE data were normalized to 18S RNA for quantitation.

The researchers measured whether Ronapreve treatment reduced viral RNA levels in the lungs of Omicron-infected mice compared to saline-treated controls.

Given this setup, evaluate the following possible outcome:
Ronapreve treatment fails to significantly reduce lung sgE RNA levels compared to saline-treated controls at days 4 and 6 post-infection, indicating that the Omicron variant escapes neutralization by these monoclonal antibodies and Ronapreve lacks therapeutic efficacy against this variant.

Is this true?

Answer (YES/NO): YES